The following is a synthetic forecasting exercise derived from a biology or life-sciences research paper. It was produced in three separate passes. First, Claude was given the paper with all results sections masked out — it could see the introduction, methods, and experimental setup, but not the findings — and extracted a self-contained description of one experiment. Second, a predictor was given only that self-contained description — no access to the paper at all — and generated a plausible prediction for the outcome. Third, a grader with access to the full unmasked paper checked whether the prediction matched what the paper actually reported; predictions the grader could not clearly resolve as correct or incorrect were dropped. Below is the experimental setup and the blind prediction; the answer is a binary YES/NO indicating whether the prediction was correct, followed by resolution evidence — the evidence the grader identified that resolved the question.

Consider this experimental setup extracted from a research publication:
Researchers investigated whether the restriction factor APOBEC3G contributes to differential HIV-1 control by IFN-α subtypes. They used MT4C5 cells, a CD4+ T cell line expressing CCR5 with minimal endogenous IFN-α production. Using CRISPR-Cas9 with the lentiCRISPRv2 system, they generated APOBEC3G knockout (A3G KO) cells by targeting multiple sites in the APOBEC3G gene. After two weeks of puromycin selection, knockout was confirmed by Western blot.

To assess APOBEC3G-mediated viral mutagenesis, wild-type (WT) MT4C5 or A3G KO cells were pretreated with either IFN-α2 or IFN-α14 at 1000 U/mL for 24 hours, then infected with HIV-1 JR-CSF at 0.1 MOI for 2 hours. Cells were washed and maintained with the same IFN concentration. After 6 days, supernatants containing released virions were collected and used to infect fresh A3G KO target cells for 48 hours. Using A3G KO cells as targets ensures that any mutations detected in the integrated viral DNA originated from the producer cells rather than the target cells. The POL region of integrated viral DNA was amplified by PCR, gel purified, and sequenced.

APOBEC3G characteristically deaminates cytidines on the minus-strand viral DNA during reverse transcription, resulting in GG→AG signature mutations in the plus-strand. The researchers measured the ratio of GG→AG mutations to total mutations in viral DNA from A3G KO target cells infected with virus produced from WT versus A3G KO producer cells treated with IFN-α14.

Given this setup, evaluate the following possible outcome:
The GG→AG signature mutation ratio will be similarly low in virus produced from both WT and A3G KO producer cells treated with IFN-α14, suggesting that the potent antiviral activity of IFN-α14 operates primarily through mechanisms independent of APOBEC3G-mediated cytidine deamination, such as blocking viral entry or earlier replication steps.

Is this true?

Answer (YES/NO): NO